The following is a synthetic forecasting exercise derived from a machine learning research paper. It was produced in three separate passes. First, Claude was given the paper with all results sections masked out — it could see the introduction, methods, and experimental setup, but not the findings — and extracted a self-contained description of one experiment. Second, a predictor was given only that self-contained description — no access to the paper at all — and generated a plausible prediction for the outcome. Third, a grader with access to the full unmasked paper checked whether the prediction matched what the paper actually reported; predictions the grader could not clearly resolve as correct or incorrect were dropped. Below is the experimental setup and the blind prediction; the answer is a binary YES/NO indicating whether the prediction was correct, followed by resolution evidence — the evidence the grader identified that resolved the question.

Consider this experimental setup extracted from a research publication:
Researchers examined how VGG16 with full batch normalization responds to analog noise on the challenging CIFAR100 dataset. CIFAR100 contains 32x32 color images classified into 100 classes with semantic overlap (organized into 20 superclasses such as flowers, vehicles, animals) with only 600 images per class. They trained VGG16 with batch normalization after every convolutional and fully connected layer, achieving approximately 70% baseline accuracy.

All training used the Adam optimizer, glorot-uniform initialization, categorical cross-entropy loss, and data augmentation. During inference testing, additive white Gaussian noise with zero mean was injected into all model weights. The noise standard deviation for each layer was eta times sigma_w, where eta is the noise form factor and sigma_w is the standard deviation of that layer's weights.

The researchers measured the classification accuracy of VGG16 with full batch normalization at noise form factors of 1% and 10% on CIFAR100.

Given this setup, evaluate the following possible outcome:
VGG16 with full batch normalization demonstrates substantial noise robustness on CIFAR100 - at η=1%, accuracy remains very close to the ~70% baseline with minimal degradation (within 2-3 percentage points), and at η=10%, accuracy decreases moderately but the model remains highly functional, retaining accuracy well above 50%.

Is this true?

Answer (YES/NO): NO